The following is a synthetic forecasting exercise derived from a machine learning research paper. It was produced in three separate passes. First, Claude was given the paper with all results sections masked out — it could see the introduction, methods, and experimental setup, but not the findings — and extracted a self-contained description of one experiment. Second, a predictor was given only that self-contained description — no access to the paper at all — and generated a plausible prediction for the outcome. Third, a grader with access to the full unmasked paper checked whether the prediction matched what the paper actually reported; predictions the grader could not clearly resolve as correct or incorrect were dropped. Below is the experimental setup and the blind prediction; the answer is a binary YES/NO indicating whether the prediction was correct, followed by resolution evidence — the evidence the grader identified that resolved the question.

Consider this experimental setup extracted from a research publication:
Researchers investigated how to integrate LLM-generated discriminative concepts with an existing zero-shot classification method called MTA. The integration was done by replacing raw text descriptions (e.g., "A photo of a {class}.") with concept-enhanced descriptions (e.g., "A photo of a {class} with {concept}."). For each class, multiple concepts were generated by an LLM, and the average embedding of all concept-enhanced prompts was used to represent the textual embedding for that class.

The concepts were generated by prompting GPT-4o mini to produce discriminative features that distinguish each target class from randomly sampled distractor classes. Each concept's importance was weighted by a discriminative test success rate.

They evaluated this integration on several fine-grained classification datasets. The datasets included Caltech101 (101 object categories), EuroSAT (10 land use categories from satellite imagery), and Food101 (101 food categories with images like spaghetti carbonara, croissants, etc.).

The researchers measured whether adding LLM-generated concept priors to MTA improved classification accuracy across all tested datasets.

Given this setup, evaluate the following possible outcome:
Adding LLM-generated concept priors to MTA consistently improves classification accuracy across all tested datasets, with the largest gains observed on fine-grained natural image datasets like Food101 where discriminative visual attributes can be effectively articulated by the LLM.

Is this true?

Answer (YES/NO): NO